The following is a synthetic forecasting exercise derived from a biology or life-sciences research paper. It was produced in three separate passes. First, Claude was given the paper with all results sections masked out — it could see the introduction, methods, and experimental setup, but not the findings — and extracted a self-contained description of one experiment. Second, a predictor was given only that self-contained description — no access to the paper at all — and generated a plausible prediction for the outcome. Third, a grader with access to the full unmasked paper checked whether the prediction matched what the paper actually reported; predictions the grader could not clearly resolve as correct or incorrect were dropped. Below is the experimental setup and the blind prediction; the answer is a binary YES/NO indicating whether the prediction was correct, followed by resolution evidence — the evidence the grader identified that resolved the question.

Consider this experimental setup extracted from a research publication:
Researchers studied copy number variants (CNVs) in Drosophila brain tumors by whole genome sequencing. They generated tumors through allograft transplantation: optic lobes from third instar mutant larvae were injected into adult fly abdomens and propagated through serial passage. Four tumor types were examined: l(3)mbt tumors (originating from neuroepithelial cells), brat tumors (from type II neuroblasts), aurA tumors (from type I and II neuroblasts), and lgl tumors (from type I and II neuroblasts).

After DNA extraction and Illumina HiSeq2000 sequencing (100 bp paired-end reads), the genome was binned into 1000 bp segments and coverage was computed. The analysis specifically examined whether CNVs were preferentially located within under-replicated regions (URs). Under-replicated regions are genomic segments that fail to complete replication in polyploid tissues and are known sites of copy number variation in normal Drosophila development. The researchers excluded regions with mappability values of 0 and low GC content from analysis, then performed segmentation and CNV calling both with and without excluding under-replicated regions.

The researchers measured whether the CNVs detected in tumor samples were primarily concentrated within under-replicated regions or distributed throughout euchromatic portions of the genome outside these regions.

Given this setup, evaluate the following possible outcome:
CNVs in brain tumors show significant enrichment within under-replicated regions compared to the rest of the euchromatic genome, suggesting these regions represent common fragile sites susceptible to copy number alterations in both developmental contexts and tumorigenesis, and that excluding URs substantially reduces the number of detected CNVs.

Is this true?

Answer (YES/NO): NO